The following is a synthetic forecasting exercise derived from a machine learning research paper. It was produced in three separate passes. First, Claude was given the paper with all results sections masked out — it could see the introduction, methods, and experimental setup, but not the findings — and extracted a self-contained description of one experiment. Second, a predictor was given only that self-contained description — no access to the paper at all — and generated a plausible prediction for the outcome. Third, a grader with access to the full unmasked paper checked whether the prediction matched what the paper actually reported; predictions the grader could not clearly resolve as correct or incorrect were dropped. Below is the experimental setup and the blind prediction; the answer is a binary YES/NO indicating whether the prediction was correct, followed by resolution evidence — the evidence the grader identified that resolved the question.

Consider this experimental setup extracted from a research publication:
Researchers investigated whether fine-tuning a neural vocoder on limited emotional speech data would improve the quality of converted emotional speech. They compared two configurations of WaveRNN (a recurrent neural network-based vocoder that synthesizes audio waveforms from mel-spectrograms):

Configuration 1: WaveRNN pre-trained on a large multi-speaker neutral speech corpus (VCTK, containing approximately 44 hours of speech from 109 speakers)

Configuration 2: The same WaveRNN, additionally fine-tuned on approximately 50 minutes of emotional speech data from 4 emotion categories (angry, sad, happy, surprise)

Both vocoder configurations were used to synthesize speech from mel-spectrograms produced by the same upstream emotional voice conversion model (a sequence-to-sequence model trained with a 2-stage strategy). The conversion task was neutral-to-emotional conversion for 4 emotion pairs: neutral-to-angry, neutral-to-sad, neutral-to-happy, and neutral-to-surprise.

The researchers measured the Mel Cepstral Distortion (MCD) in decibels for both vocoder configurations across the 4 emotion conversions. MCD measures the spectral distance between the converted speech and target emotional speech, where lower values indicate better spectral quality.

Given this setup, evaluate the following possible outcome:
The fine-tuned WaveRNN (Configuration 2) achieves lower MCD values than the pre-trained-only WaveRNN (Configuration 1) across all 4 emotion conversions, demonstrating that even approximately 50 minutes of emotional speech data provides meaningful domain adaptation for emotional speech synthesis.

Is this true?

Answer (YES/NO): NO